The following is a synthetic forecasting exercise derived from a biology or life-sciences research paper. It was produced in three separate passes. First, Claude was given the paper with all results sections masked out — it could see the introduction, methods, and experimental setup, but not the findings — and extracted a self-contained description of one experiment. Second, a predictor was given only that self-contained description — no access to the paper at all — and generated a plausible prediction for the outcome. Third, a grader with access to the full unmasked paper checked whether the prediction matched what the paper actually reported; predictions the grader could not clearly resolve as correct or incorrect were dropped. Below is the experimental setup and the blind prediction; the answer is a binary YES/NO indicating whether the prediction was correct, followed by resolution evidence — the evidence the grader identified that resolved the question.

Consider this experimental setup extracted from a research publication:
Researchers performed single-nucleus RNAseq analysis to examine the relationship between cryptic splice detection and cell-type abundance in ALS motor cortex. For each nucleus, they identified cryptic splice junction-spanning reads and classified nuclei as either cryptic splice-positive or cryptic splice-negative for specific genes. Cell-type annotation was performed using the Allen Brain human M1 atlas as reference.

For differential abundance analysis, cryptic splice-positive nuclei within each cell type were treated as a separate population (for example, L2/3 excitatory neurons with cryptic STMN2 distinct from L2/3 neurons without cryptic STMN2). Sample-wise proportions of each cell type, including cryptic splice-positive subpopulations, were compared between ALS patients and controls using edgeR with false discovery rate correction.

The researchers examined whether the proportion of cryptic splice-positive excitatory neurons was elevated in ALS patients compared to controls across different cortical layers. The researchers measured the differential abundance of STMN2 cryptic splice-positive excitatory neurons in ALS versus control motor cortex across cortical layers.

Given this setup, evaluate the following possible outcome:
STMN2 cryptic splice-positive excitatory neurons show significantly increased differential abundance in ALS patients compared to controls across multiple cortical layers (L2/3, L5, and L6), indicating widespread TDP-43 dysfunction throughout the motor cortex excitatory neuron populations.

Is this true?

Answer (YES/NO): NO